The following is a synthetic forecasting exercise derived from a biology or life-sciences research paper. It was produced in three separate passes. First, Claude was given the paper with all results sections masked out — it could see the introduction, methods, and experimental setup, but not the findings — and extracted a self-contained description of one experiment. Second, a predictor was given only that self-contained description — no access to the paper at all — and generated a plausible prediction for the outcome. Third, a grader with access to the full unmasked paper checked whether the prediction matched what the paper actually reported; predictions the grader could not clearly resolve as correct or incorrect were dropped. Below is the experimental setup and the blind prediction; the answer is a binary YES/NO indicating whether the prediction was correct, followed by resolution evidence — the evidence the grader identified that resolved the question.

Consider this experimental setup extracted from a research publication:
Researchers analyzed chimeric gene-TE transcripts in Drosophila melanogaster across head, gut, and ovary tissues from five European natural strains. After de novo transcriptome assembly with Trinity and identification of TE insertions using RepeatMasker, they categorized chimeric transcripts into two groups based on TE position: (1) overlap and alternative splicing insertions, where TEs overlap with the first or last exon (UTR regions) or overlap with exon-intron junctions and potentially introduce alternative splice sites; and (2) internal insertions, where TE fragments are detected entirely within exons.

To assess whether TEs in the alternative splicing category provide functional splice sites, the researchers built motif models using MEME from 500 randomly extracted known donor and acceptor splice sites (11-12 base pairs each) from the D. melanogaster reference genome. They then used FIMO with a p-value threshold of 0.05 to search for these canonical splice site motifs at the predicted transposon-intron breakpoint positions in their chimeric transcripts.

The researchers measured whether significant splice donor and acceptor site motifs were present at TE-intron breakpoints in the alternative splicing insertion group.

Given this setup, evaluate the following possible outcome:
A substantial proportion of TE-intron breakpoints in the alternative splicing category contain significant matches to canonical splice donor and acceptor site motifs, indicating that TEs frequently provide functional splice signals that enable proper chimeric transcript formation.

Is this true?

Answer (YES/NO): YES